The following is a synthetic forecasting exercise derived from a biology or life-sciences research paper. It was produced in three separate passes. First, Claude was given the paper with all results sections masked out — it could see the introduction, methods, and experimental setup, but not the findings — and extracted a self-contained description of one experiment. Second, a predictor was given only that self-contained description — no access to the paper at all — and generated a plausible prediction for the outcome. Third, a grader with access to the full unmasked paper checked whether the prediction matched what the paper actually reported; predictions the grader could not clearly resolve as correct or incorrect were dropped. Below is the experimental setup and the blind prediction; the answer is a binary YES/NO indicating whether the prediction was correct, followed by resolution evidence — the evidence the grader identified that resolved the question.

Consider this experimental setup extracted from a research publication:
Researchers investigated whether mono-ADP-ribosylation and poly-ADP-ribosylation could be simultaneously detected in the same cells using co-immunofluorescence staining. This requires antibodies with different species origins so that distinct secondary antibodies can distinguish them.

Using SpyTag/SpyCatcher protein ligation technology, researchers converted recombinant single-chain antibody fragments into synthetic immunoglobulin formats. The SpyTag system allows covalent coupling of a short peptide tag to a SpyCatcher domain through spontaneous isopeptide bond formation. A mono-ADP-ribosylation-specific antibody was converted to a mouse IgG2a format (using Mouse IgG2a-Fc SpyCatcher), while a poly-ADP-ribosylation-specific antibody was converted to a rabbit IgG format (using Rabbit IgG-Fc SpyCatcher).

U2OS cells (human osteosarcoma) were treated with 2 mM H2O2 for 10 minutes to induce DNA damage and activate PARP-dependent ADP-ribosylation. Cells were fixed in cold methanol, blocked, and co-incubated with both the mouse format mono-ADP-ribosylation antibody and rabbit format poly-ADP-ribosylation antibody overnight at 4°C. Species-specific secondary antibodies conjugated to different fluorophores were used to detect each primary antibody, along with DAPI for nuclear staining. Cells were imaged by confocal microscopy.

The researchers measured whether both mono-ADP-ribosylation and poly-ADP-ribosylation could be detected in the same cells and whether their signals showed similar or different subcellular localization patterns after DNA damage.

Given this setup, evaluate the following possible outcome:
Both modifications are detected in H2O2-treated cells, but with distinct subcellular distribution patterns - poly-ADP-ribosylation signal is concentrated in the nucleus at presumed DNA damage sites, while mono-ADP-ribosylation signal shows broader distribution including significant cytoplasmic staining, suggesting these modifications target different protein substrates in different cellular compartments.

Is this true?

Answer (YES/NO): NO